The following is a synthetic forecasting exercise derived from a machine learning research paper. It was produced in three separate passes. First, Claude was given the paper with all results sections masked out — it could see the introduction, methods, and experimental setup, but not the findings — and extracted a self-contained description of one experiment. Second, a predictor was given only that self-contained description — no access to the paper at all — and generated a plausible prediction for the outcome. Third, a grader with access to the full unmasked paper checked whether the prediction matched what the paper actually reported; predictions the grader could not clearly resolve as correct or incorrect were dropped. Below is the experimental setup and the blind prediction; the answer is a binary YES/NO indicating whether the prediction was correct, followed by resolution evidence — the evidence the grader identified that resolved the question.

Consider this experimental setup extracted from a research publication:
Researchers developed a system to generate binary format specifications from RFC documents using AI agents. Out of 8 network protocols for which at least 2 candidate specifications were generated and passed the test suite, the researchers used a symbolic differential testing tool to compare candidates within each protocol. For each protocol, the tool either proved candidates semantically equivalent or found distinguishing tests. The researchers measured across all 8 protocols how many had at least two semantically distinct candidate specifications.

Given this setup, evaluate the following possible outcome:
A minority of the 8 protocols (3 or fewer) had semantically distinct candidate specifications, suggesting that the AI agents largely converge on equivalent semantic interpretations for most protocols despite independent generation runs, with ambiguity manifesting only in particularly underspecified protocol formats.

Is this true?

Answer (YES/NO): NO